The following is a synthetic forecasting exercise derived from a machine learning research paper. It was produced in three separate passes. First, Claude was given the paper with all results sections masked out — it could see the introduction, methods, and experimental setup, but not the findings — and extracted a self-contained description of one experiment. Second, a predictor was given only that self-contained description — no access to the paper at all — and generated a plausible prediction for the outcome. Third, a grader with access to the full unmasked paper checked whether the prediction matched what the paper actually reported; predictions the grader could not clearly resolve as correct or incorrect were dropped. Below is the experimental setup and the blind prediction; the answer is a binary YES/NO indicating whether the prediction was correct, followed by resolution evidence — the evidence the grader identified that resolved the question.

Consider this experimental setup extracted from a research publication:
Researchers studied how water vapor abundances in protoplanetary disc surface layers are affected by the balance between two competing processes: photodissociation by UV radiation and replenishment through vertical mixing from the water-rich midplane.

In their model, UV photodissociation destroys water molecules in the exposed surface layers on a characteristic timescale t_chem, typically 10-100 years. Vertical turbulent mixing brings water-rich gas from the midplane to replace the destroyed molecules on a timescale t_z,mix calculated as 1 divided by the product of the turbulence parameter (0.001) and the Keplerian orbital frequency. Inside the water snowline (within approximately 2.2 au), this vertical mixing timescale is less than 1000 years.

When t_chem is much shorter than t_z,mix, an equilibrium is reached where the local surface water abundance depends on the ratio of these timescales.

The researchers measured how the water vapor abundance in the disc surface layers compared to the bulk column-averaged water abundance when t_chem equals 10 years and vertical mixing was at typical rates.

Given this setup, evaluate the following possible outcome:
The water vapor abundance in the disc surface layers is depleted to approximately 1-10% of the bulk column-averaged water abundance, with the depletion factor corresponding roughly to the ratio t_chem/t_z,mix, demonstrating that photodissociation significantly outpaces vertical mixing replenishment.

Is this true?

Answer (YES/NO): YES